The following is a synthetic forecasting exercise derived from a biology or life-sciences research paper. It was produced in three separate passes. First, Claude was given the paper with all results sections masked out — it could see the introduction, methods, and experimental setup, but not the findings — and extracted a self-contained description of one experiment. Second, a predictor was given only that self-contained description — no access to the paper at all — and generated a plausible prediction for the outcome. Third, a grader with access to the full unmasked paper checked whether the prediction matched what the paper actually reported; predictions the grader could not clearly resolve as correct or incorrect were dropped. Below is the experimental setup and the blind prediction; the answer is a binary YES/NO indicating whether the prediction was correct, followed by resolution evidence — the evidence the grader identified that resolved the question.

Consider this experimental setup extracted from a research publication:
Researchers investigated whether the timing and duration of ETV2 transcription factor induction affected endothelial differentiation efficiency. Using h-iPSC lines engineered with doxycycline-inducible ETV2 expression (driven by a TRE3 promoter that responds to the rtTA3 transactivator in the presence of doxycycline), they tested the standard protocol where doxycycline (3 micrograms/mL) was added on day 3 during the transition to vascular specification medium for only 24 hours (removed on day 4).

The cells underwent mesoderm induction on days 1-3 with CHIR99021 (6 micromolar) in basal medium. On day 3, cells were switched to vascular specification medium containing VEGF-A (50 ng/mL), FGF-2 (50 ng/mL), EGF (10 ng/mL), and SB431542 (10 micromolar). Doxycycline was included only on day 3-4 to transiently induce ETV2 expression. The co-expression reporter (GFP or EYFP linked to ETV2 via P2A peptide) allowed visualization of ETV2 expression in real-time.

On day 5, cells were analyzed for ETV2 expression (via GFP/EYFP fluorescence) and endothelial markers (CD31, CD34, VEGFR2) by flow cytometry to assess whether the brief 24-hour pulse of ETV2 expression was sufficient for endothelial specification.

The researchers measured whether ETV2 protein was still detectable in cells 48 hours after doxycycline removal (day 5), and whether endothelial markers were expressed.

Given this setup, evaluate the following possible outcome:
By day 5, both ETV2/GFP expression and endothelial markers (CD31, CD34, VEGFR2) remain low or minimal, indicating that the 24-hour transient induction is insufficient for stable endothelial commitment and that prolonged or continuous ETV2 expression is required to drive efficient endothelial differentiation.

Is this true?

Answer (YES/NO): NO